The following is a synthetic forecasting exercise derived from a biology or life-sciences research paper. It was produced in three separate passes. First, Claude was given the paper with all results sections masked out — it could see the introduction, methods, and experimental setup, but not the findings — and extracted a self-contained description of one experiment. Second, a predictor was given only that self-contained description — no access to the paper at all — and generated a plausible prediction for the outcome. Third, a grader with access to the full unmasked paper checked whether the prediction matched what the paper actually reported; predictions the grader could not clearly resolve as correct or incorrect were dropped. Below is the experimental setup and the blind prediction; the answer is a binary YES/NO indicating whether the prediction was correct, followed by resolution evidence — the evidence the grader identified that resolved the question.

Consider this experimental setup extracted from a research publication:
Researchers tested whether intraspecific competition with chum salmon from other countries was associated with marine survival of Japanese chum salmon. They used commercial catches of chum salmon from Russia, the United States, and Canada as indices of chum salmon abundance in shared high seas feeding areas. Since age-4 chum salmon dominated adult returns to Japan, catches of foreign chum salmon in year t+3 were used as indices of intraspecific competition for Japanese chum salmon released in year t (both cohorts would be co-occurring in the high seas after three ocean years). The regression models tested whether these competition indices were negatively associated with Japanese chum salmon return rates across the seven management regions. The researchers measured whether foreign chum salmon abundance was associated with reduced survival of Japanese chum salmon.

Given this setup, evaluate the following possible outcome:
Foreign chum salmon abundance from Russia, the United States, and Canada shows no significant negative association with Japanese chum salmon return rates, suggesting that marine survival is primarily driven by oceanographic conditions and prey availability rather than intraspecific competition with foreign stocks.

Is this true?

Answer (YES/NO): NO